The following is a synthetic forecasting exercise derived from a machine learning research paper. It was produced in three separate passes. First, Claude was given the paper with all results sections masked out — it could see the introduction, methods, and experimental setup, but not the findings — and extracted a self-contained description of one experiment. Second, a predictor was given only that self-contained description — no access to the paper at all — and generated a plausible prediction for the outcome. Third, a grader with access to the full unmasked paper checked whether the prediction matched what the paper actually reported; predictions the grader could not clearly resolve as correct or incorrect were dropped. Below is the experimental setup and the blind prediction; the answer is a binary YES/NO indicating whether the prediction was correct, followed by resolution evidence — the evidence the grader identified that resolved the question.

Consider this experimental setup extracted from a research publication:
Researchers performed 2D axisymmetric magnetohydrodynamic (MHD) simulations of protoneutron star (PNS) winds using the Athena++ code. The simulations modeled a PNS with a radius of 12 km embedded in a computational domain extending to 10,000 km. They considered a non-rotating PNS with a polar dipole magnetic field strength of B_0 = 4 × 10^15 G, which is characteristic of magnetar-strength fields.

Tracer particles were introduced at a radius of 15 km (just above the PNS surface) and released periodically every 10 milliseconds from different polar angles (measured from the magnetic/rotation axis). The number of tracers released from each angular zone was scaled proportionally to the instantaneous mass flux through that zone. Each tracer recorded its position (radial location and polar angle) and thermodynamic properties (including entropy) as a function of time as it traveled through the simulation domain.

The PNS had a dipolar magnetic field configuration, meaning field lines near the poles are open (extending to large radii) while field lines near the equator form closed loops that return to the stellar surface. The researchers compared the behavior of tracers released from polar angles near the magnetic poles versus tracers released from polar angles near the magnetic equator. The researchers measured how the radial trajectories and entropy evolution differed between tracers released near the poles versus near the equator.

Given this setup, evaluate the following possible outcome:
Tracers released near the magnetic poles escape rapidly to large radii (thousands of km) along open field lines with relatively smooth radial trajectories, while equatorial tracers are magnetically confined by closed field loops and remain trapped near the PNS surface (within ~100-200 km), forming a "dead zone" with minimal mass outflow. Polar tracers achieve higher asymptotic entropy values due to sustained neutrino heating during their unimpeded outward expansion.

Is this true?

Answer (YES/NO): NO